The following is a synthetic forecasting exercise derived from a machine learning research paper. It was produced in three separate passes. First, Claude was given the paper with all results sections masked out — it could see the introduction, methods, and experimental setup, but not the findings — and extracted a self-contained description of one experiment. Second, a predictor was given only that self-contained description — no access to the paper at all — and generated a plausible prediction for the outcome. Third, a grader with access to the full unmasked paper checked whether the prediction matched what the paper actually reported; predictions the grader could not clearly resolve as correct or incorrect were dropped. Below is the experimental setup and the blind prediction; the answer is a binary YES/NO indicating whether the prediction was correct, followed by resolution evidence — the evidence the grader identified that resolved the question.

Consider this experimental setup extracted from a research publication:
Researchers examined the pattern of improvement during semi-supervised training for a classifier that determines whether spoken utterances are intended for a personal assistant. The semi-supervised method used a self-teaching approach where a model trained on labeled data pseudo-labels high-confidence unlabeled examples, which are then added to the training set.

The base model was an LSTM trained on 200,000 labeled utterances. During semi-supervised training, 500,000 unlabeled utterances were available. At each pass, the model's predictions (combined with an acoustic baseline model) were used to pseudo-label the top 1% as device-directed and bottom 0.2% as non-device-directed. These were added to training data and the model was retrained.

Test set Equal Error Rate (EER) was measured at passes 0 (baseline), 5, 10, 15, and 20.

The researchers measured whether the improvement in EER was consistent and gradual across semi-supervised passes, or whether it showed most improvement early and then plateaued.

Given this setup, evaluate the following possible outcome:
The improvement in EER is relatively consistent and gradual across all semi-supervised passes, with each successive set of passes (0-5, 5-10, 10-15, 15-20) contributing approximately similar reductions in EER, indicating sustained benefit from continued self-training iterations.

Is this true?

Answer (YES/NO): NO